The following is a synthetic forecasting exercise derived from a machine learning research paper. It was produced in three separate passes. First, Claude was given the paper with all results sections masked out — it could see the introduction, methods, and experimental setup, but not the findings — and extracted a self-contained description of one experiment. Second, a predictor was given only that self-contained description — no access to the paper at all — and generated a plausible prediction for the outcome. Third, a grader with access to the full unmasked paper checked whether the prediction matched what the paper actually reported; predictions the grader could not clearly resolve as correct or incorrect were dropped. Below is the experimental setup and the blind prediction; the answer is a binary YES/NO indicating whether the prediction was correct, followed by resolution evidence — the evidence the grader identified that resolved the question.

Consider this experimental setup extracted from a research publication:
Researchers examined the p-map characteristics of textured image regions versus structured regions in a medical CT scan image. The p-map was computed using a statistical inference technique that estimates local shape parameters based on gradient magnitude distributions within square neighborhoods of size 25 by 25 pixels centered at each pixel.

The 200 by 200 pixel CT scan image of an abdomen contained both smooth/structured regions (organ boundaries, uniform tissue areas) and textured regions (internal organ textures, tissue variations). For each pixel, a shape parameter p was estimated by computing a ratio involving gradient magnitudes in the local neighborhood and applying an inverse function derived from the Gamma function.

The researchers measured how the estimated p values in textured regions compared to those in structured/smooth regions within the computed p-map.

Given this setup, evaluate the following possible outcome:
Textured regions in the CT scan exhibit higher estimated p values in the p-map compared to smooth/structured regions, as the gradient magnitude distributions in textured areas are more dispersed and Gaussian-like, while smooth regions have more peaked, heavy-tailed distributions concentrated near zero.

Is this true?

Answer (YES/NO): YES